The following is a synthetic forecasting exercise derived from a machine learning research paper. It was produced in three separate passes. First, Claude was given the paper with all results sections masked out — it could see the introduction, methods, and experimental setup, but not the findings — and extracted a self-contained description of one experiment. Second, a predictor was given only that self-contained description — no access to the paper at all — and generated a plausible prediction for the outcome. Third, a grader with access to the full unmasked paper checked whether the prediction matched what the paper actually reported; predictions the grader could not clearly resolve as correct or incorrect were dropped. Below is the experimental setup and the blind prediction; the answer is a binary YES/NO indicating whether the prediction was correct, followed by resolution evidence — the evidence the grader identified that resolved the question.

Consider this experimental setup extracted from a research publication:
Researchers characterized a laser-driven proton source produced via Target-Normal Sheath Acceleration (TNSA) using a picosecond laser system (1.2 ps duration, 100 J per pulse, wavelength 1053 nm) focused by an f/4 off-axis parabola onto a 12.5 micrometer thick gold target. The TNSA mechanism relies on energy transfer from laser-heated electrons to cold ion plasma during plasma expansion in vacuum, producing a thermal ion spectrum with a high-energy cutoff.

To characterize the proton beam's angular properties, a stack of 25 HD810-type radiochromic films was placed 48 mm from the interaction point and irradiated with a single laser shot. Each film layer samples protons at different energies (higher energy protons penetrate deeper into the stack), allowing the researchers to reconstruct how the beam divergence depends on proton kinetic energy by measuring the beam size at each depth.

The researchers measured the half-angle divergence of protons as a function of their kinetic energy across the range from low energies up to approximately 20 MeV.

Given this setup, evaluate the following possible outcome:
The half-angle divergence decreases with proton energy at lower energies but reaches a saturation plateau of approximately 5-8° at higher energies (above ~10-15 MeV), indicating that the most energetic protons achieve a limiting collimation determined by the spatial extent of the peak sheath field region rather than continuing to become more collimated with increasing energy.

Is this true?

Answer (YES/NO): NO